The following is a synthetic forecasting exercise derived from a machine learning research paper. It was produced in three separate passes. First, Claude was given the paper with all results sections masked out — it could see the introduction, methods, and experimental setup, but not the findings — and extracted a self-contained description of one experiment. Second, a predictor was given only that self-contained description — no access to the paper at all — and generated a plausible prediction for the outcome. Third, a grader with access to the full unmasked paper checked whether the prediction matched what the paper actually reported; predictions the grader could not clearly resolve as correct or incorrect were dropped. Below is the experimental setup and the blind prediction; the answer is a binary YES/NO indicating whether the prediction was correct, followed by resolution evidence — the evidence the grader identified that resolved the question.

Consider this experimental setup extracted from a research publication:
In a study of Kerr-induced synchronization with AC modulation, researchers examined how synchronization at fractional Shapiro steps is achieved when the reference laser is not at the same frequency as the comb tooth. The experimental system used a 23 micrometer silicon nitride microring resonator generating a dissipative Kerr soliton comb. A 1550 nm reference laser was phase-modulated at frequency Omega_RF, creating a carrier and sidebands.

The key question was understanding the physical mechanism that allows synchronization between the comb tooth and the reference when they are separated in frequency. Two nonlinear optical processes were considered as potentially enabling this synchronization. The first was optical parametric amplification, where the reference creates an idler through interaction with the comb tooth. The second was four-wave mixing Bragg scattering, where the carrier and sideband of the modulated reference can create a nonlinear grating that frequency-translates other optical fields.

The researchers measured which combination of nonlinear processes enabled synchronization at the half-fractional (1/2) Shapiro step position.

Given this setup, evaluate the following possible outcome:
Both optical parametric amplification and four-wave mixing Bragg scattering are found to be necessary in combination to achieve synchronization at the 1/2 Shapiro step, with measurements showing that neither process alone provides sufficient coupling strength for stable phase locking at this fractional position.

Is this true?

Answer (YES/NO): NO